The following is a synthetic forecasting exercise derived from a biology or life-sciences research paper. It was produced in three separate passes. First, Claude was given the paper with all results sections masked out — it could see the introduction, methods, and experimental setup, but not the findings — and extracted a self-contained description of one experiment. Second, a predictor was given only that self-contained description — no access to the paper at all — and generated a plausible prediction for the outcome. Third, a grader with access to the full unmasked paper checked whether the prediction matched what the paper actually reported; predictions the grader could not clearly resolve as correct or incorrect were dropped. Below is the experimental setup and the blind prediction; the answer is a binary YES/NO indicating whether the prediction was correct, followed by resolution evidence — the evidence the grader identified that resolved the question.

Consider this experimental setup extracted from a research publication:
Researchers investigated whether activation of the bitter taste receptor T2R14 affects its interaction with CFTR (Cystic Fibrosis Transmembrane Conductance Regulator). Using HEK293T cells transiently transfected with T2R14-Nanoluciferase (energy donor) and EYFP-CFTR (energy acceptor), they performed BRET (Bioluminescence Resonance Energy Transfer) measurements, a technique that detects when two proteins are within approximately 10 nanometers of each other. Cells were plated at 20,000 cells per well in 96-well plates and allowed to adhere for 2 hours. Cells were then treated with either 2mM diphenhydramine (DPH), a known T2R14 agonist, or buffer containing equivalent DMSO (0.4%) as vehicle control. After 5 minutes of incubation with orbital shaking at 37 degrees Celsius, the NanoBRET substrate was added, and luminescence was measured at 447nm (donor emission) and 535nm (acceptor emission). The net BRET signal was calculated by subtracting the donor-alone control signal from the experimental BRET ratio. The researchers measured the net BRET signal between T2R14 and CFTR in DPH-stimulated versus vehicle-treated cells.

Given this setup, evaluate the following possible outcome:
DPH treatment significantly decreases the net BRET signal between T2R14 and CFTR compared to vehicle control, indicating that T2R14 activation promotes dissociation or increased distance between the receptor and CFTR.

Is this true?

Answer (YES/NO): NO